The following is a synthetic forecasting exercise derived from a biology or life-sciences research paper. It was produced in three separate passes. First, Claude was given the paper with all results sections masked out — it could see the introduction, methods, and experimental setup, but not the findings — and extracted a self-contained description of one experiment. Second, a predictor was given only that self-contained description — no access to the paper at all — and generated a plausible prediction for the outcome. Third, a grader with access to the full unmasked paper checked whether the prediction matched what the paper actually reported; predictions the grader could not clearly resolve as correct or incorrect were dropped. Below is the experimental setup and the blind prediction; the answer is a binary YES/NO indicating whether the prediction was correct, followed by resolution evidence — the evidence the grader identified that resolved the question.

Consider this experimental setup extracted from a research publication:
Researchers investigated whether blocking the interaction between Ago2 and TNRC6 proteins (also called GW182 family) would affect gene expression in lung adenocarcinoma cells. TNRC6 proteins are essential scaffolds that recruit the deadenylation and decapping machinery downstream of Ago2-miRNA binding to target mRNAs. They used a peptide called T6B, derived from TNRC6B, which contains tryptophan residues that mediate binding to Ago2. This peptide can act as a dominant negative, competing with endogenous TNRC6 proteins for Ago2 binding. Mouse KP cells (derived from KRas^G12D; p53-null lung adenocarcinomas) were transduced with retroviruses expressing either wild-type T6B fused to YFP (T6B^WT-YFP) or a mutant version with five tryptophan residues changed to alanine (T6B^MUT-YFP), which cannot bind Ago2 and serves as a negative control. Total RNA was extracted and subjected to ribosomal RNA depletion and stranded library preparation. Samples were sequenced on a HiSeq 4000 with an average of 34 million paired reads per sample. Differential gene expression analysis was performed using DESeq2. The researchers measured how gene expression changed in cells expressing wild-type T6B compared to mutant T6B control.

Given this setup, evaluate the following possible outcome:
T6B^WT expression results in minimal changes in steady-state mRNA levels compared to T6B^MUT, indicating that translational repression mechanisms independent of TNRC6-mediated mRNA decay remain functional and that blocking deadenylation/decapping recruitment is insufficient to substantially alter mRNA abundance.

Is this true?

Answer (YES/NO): NO